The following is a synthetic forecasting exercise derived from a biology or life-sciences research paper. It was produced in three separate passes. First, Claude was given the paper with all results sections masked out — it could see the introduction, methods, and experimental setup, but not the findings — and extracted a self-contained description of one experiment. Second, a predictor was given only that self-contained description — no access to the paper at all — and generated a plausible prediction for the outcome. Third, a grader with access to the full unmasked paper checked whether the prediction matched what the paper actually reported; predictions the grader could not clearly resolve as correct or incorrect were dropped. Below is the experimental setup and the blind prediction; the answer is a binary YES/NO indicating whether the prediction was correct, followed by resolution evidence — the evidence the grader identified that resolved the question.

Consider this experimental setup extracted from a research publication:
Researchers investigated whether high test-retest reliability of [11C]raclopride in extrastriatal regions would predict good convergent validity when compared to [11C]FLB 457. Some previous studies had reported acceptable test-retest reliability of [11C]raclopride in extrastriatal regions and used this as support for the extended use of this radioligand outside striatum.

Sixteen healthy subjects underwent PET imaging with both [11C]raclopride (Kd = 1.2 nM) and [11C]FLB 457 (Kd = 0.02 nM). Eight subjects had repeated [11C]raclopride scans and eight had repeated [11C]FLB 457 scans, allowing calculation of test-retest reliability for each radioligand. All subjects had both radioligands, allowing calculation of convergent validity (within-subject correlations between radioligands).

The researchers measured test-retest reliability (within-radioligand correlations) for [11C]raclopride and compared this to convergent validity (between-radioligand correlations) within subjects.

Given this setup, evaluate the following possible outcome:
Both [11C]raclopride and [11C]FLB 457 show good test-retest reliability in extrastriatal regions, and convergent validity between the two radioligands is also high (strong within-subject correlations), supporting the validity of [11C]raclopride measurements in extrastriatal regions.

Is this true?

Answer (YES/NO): NO